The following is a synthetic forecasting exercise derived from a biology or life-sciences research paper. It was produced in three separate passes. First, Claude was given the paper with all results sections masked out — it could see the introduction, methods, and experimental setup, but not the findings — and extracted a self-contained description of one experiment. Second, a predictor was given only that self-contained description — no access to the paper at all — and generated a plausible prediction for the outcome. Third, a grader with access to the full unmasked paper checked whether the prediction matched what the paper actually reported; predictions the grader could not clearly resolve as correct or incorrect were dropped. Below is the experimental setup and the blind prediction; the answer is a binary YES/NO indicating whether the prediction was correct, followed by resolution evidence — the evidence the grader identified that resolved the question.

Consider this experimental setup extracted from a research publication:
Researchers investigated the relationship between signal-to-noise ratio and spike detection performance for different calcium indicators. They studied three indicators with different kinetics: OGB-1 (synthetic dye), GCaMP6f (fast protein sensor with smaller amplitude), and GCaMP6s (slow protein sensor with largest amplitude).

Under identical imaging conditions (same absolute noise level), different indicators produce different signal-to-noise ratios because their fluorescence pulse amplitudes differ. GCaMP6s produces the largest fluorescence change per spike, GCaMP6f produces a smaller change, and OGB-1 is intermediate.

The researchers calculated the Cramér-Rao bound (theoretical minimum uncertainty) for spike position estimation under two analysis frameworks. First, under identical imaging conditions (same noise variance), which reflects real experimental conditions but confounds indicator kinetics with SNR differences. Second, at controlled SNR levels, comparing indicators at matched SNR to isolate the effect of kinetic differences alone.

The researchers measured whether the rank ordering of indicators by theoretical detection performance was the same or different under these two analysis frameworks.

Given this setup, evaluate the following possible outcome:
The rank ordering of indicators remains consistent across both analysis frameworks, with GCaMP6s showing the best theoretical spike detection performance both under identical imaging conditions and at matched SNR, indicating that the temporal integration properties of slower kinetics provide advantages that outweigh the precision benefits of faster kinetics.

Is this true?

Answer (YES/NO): NO